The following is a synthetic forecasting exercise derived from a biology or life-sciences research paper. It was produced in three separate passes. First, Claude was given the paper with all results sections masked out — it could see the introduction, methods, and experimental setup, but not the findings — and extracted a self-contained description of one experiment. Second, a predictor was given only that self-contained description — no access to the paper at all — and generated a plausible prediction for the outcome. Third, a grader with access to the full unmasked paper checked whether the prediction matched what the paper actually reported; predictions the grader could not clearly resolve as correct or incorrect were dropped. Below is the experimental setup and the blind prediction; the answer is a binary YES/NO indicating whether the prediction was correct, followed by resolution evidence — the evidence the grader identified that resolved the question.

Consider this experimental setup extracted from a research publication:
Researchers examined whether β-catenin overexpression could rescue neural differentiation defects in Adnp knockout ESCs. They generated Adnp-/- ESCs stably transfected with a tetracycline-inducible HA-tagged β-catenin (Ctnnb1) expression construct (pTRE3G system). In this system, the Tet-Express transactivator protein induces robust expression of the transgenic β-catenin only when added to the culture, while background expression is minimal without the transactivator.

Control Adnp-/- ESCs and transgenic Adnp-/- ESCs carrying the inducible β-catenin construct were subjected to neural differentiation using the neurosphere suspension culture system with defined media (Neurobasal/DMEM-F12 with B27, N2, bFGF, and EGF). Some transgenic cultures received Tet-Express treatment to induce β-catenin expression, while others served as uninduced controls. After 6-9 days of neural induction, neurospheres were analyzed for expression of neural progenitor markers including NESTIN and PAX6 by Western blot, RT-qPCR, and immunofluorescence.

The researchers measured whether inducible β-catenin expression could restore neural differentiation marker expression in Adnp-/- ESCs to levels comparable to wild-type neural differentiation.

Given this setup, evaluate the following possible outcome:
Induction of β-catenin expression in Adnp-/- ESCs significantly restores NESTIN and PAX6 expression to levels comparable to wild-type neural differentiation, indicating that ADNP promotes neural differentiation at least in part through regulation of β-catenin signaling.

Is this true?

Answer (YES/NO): YES